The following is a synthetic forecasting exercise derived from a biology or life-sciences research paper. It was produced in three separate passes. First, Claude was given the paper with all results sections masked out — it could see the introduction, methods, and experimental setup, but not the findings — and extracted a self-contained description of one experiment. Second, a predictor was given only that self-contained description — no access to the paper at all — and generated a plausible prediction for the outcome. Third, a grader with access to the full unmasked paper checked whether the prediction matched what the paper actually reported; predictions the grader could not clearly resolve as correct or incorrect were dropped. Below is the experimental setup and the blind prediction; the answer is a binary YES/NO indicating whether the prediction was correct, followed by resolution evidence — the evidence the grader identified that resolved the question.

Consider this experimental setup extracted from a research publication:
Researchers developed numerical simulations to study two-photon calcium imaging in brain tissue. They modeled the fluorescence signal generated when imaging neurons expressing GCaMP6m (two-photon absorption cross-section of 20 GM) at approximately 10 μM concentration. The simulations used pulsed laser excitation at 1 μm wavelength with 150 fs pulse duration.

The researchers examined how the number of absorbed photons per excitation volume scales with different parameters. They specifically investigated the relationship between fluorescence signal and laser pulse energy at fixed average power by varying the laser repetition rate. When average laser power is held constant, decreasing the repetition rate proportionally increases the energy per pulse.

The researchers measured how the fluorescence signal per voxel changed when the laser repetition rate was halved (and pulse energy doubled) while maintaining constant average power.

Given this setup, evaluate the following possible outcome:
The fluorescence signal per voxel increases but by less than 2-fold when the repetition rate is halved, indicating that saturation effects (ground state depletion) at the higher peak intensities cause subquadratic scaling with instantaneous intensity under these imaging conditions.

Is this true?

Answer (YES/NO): NO